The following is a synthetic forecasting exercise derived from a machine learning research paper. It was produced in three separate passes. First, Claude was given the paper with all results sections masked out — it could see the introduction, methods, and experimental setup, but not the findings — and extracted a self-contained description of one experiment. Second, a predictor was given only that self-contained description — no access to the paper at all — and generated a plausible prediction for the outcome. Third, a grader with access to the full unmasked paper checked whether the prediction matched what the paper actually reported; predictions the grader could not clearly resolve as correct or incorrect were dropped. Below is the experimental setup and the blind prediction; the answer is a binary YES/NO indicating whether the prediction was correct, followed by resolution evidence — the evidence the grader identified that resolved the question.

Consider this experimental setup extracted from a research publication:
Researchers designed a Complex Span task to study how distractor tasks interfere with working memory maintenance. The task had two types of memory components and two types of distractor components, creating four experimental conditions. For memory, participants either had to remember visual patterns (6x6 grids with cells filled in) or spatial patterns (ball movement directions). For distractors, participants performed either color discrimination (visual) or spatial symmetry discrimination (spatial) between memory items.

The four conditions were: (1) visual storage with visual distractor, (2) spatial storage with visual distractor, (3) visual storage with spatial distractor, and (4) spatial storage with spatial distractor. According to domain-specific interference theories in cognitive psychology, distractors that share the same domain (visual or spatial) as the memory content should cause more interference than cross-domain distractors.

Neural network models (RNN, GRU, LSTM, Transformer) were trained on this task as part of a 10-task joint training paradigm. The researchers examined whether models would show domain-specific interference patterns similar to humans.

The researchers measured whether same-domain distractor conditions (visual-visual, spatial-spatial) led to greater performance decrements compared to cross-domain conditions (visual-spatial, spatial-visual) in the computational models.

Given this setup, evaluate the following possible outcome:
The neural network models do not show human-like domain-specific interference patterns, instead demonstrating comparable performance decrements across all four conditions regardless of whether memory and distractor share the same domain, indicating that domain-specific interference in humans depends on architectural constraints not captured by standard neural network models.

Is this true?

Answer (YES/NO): NO